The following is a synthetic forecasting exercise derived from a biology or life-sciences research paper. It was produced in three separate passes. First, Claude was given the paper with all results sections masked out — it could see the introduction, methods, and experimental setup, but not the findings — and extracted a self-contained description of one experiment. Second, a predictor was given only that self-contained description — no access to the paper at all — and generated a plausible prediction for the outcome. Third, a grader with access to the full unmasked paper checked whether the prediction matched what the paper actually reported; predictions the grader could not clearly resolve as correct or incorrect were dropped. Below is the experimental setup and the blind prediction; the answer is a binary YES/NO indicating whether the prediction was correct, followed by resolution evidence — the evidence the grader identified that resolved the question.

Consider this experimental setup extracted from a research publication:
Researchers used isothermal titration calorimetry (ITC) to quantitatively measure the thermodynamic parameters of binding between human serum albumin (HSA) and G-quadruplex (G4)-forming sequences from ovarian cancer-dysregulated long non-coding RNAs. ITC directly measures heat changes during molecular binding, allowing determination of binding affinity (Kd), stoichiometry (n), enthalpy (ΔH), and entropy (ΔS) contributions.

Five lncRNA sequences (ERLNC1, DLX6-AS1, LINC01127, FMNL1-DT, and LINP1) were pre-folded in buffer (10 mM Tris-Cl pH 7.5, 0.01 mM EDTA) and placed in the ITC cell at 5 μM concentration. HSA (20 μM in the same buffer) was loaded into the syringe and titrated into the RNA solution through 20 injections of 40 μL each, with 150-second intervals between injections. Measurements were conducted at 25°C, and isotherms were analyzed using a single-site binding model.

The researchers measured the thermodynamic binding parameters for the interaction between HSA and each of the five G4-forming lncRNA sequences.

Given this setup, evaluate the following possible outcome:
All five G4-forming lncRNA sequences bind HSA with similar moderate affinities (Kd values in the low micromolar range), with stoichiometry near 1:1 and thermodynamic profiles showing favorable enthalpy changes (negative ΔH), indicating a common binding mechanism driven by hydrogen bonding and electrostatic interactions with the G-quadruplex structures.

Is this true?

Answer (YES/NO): NO